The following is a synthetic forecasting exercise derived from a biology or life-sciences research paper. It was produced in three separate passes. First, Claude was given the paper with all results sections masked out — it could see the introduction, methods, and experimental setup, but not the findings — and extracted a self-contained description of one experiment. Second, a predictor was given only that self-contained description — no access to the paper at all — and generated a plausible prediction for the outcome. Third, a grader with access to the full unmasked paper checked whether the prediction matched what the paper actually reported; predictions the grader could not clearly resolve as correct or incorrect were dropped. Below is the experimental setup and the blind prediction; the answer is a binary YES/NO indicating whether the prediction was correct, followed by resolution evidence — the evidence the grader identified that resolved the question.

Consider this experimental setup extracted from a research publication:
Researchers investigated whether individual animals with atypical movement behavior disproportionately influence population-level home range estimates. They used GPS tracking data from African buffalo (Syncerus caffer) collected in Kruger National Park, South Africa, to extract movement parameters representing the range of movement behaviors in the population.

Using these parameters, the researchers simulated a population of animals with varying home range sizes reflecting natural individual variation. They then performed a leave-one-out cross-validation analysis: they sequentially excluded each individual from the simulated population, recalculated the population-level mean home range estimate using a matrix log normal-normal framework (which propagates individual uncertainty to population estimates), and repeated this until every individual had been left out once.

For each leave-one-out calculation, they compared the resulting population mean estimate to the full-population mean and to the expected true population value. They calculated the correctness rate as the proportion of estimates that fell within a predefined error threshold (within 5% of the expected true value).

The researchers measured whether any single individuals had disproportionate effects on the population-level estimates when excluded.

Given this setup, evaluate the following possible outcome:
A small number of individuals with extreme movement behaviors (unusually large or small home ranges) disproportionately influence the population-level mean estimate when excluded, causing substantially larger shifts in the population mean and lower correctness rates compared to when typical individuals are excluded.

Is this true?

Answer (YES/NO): NO